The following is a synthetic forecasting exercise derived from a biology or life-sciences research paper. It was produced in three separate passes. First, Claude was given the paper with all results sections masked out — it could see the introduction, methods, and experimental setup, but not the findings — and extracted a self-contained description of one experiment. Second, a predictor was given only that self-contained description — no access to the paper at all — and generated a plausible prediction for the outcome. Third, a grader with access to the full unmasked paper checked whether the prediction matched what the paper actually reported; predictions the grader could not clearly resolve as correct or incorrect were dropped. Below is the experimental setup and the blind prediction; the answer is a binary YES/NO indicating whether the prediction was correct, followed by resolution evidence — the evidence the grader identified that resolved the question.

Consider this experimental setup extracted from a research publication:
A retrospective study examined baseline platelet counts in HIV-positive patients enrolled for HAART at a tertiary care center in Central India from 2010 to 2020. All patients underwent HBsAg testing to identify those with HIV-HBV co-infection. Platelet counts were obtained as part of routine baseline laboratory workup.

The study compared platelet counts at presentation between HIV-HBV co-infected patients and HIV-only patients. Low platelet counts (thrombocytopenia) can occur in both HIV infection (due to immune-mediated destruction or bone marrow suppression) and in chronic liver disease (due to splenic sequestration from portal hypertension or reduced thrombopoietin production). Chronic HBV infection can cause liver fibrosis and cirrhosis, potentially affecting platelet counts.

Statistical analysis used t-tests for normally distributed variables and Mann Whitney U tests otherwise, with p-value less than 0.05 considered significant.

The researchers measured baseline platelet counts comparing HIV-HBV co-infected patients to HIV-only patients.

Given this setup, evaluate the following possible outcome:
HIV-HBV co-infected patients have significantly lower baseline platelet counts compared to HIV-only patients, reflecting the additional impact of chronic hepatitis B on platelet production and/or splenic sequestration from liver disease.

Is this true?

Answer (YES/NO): NO